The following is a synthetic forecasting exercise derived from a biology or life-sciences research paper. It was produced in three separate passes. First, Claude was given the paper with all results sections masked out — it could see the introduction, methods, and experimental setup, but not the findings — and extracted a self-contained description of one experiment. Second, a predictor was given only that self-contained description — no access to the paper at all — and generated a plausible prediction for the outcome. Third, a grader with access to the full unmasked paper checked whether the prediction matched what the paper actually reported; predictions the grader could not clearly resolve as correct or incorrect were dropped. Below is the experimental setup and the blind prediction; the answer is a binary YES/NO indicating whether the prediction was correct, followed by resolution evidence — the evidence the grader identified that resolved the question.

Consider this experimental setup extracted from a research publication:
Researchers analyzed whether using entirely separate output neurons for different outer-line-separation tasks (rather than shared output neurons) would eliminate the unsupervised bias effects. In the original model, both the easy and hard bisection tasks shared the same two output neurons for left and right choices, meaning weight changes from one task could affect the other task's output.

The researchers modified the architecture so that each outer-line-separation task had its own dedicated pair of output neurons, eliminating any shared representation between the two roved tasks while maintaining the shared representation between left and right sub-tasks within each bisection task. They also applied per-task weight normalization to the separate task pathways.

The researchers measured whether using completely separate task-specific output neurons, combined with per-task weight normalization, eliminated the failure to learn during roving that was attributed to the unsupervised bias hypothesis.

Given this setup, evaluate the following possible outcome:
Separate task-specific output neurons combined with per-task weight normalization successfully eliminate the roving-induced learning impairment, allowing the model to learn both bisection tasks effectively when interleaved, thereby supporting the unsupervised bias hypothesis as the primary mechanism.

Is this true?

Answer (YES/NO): NO